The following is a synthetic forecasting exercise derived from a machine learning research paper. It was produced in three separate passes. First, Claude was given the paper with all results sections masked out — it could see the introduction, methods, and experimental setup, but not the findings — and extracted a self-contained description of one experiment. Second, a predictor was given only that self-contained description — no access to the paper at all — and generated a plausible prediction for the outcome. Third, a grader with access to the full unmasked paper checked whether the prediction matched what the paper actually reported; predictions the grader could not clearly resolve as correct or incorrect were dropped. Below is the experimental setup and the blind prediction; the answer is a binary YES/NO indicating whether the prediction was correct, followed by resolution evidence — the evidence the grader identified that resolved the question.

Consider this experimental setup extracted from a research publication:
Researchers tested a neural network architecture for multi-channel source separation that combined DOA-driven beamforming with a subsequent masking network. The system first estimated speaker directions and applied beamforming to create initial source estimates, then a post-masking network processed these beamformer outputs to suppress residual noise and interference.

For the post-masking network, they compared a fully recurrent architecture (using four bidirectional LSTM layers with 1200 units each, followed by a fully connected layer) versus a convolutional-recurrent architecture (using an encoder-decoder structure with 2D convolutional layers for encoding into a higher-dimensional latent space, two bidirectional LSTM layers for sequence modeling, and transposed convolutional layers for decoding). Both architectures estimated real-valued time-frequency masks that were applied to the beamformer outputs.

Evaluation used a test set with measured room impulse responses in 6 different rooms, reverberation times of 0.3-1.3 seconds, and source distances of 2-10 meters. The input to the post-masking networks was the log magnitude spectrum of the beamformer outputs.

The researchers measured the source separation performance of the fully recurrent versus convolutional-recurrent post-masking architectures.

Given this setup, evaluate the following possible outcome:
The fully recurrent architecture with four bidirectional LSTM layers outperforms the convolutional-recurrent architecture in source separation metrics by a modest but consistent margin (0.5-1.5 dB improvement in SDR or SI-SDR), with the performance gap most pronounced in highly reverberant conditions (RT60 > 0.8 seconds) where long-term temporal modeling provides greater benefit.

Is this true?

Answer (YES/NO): NO